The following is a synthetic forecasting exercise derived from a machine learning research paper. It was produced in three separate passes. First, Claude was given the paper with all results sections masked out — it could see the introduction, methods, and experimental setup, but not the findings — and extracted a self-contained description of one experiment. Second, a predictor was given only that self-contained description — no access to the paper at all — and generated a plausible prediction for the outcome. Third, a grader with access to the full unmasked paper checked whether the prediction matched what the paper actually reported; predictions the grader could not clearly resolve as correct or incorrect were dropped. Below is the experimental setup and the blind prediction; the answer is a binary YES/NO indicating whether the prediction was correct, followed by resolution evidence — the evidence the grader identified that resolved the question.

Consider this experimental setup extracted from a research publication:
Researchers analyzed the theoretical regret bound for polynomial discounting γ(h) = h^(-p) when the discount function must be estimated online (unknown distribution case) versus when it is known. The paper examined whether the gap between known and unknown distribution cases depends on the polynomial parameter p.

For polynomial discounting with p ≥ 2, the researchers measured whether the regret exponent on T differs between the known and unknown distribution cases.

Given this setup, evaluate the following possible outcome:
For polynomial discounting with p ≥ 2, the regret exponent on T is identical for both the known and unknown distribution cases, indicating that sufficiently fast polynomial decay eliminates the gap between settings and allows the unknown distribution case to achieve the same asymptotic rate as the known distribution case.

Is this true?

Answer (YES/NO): NO